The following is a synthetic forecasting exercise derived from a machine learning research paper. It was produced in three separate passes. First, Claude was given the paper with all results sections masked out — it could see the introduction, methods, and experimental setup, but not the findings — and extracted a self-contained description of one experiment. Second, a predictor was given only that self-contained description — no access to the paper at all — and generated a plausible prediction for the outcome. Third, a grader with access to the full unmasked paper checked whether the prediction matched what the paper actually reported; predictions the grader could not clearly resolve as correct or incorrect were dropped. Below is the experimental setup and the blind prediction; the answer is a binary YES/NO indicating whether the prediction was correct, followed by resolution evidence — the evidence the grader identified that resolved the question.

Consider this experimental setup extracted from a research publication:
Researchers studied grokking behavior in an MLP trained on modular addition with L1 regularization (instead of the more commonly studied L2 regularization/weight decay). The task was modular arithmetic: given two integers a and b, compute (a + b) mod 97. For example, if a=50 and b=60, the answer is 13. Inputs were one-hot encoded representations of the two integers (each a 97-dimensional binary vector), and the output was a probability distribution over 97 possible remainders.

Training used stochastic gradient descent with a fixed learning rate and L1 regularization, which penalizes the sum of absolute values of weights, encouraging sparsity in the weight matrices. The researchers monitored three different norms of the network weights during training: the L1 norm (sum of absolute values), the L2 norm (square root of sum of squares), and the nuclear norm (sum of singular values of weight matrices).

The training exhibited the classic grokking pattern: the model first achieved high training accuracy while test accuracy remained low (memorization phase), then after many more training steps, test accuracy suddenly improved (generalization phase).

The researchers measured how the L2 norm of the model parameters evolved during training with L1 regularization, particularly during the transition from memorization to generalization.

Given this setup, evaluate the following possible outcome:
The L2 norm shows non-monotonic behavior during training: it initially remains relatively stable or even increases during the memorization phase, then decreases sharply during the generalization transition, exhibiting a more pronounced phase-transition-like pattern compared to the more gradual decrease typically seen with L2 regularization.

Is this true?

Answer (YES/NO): NO